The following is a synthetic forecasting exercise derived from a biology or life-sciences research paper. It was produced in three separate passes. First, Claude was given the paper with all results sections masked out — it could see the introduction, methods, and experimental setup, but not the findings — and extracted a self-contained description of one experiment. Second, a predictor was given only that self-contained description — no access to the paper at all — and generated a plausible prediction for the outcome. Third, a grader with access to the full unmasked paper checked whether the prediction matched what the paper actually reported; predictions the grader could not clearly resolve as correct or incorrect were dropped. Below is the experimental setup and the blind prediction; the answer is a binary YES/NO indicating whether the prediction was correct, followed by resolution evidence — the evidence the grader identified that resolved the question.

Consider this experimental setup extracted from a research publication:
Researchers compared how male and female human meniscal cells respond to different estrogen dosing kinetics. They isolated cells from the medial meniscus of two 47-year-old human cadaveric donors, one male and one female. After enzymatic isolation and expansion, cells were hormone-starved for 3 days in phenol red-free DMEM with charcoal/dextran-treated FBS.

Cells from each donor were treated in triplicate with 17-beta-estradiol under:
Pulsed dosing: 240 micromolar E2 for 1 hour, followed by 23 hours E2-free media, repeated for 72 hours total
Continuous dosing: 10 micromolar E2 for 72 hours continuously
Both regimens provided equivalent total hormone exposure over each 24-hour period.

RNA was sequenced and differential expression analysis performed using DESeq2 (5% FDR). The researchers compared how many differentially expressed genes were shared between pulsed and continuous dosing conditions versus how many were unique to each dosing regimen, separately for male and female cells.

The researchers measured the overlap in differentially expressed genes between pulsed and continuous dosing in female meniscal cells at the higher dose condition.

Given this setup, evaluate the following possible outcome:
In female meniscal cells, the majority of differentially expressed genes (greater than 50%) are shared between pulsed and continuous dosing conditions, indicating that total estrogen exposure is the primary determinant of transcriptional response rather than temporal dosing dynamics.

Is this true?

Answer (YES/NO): NO